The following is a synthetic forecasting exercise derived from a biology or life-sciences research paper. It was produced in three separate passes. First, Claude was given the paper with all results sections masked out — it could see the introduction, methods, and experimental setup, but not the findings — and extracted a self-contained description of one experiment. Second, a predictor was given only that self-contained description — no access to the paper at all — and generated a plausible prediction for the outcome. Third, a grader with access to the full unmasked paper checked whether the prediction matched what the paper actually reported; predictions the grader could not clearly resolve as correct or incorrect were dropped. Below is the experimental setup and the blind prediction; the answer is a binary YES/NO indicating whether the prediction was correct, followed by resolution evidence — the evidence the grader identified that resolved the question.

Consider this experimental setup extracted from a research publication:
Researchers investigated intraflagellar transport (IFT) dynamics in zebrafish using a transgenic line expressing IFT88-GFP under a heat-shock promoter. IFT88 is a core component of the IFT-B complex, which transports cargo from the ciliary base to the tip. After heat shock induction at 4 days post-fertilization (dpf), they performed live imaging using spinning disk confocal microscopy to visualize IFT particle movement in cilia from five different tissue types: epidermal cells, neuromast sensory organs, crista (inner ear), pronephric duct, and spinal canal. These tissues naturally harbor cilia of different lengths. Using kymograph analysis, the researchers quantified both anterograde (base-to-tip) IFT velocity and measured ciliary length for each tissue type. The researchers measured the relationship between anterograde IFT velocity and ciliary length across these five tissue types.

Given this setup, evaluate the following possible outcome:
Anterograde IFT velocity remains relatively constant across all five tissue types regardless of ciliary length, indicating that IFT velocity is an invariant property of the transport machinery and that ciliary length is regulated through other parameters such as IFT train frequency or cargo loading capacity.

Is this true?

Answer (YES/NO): NO